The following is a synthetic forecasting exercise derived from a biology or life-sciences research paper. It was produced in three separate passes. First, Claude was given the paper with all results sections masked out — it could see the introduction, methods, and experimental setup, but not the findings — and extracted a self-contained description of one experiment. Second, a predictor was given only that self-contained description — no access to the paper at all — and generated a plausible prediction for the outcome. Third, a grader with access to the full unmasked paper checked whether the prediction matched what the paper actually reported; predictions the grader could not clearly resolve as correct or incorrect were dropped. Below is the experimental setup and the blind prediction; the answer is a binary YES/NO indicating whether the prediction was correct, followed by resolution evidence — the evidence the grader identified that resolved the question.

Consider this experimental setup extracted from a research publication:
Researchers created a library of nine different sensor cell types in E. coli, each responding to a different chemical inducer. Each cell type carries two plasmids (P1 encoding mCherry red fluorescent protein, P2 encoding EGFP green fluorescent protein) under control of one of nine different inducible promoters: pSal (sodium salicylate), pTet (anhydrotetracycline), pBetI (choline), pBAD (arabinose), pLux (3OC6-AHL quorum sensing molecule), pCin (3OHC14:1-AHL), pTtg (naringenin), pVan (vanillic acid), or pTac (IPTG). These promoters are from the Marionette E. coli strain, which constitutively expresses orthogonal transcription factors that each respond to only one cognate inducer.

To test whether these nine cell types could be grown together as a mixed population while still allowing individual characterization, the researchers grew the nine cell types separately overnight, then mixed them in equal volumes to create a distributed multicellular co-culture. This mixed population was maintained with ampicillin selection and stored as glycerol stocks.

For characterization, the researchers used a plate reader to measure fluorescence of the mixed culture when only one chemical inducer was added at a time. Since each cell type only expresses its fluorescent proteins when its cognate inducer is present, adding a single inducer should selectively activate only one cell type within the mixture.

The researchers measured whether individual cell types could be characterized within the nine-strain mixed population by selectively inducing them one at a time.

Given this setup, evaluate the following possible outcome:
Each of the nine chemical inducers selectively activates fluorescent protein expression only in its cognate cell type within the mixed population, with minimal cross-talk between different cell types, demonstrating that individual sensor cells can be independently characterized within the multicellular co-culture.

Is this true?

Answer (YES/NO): YES